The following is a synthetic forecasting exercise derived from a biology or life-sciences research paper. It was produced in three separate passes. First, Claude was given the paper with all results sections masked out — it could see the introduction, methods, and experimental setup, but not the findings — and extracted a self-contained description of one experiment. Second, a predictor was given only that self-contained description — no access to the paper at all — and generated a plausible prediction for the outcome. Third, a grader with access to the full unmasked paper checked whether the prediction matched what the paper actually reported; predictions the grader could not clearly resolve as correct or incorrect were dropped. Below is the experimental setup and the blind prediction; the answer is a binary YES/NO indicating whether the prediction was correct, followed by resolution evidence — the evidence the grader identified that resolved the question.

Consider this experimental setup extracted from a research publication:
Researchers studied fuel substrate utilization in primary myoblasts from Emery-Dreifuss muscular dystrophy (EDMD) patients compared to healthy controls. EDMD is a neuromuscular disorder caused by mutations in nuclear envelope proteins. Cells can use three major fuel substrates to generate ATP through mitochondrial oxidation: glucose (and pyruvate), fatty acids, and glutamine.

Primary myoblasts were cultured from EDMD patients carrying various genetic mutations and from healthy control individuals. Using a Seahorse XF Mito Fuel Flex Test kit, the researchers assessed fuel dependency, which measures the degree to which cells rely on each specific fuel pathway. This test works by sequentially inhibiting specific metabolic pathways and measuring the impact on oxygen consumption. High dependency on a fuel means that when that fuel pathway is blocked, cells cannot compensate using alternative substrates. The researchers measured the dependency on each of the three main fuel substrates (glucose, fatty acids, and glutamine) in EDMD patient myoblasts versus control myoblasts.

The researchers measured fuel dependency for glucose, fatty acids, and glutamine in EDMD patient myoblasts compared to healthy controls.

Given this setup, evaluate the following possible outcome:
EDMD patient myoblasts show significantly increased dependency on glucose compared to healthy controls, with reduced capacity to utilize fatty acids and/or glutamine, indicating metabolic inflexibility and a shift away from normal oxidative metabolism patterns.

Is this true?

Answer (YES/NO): NO